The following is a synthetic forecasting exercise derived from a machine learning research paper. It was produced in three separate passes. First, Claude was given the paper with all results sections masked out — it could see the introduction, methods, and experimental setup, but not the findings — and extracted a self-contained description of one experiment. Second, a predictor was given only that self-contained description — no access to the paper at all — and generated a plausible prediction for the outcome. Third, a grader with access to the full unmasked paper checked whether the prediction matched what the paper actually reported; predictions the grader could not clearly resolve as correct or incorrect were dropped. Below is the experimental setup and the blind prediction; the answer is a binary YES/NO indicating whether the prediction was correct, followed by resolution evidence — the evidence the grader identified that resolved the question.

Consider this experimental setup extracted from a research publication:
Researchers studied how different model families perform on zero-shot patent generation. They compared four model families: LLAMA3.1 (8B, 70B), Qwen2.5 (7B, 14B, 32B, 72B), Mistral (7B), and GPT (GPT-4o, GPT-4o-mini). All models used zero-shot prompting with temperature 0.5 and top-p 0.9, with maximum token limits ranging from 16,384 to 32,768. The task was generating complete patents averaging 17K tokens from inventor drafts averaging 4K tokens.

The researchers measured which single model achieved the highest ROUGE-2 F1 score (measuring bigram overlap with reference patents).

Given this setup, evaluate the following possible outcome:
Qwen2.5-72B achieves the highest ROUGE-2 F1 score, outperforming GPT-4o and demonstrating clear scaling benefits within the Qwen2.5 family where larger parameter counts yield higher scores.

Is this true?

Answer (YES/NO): NO